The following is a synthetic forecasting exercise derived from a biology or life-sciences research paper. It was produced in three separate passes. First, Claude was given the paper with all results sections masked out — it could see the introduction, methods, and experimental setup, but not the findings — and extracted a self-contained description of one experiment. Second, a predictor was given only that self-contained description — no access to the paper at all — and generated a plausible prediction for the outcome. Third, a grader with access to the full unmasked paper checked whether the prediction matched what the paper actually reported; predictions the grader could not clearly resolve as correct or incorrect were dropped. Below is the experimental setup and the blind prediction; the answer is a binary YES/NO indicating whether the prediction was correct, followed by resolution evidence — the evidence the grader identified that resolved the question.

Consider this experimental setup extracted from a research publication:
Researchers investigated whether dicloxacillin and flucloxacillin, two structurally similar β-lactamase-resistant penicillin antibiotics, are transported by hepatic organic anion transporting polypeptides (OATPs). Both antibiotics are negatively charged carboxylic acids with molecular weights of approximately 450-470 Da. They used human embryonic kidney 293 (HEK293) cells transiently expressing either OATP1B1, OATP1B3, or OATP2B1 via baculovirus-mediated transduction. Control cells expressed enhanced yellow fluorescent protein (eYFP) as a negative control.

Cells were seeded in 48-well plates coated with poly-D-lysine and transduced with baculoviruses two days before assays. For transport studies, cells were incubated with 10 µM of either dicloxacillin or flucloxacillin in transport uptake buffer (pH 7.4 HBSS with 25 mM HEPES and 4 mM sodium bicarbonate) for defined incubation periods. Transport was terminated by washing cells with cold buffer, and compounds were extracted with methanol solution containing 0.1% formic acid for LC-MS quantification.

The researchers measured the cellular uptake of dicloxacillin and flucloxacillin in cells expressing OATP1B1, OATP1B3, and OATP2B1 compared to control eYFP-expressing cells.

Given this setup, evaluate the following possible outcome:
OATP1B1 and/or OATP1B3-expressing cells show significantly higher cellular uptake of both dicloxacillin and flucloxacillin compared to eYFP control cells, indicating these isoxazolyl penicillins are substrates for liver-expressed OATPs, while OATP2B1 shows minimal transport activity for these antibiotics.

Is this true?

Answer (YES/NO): NO